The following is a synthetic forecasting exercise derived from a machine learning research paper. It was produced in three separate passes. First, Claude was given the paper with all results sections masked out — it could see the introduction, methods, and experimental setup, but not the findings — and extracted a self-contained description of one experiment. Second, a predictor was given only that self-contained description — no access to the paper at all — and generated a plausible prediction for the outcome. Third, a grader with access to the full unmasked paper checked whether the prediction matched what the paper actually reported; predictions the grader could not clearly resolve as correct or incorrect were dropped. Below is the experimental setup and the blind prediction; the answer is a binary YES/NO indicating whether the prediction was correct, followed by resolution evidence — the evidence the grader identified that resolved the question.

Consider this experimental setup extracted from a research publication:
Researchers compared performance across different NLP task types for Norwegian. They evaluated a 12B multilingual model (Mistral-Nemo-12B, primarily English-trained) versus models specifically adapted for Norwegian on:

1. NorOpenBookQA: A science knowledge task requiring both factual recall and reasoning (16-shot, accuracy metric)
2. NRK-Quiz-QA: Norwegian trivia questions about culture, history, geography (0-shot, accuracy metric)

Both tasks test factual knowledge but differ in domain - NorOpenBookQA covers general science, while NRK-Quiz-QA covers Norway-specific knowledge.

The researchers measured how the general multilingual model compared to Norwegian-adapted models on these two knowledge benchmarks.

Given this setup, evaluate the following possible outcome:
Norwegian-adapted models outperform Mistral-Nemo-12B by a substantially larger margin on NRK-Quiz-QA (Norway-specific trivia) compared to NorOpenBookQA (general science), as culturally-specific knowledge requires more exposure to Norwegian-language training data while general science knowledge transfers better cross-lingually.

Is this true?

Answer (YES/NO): NO